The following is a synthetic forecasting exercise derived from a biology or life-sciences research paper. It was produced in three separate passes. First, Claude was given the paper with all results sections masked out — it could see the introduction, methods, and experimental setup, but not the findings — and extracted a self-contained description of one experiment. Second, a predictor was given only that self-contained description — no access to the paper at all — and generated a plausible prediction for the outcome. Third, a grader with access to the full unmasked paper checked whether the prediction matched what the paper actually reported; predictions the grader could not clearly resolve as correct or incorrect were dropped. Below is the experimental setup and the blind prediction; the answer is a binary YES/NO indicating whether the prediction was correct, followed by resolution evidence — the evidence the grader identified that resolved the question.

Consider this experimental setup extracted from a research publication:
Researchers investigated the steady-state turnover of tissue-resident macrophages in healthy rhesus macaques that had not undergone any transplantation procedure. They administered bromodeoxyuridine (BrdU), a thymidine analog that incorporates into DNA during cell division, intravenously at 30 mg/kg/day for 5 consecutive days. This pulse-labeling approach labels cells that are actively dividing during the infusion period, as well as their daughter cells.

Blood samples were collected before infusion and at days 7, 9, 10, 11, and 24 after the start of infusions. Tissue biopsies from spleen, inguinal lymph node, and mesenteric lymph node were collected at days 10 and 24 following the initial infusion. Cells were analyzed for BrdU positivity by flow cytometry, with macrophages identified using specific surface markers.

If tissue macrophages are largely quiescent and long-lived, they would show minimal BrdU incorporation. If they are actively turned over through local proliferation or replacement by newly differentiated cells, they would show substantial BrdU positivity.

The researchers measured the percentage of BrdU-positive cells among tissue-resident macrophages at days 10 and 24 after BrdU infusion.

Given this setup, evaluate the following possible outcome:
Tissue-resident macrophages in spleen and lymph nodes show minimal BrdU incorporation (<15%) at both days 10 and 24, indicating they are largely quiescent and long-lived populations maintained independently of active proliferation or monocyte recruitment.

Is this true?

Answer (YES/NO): NO